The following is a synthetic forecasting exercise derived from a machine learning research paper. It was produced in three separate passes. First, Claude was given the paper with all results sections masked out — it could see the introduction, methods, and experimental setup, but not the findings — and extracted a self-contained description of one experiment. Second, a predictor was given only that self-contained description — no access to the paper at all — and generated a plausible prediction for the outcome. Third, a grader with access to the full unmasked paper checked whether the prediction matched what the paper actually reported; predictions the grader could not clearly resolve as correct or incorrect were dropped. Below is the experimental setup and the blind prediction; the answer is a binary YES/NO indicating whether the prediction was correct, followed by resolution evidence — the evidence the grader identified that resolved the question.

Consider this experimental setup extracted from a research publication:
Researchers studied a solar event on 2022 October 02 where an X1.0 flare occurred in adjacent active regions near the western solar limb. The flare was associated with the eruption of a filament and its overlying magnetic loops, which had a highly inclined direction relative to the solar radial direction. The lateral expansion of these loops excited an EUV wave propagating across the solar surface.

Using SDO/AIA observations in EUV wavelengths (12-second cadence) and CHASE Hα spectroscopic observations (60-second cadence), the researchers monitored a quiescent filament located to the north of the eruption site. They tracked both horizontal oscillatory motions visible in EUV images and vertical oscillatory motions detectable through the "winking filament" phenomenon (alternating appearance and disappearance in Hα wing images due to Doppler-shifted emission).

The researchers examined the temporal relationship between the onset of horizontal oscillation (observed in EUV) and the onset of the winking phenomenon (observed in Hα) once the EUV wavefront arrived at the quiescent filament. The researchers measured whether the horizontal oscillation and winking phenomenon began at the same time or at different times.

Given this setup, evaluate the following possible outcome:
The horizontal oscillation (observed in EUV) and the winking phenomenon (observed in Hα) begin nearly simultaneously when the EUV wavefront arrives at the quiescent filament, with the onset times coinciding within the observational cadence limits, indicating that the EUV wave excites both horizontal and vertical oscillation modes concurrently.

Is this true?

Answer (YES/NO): YES